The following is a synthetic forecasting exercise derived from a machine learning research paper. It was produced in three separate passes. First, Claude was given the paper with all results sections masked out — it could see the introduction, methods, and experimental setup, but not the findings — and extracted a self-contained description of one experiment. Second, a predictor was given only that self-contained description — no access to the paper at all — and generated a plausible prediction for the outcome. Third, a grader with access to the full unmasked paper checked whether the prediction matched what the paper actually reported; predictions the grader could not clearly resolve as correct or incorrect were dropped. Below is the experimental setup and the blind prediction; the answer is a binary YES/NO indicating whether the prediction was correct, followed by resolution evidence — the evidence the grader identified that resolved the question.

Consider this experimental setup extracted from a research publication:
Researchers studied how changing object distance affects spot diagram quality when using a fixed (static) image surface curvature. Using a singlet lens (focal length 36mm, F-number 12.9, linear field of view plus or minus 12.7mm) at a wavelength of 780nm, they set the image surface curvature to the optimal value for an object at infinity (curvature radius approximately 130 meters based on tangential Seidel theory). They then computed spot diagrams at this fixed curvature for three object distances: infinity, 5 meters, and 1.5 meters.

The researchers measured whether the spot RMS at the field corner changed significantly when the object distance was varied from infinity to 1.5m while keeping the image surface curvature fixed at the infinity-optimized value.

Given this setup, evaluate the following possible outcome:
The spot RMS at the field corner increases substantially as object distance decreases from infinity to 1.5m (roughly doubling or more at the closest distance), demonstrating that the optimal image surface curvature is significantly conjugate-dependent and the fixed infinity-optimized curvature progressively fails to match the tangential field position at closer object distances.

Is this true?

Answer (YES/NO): NO